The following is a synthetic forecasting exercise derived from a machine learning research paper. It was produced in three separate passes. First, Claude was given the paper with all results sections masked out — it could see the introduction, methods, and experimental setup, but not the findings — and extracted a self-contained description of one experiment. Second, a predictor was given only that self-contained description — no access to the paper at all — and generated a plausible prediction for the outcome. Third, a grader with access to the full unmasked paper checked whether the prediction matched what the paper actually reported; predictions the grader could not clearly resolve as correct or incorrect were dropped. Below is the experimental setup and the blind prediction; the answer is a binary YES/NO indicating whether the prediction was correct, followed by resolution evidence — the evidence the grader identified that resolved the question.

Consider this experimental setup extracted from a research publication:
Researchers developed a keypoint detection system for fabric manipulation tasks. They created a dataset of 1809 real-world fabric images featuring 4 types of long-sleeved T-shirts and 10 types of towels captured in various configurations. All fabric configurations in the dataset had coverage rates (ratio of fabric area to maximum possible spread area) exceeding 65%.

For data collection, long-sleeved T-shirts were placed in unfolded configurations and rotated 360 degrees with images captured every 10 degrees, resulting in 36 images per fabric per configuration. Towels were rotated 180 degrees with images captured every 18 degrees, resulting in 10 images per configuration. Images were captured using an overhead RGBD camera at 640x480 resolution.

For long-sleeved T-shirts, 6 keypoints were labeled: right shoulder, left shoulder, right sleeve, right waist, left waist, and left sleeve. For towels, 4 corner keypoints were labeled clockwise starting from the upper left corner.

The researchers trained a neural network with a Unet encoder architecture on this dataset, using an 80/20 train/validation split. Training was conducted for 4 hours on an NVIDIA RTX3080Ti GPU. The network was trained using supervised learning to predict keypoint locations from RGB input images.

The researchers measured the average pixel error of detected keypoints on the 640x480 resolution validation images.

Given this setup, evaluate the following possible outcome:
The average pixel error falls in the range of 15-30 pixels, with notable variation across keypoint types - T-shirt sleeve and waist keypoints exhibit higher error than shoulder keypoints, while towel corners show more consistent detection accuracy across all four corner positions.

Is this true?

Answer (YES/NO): NO